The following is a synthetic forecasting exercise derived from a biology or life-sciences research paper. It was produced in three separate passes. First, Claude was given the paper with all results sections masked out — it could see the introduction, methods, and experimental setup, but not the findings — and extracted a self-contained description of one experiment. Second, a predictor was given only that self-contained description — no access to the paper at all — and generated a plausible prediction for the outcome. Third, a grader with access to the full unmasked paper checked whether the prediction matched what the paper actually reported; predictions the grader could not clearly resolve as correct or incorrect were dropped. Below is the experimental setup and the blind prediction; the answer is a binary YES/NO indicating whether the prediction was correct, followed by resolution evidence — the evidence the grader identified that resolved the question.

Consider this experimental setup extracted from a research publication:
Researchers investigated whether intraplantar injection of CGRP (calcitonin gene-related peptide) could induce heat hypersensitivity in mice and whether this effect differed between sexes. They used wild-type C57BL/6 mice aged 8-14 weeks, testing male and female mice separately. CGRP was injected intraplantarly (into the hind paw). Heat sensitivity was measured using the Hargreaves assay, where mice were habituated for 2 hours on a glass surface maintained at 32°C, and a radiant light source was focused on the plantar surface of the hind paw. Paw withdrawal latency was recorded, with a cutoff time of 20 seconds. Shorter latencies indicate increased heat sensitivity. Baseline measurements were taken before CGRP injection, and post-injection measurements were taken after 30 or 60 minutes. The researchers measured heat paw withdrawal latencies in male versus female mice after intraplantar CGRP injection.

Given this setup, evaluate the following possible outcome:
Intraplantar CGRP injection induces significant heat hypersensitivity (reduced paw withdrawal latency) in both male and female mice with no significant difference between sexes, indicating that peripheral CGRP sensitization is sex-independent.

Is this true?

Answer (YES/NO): NO